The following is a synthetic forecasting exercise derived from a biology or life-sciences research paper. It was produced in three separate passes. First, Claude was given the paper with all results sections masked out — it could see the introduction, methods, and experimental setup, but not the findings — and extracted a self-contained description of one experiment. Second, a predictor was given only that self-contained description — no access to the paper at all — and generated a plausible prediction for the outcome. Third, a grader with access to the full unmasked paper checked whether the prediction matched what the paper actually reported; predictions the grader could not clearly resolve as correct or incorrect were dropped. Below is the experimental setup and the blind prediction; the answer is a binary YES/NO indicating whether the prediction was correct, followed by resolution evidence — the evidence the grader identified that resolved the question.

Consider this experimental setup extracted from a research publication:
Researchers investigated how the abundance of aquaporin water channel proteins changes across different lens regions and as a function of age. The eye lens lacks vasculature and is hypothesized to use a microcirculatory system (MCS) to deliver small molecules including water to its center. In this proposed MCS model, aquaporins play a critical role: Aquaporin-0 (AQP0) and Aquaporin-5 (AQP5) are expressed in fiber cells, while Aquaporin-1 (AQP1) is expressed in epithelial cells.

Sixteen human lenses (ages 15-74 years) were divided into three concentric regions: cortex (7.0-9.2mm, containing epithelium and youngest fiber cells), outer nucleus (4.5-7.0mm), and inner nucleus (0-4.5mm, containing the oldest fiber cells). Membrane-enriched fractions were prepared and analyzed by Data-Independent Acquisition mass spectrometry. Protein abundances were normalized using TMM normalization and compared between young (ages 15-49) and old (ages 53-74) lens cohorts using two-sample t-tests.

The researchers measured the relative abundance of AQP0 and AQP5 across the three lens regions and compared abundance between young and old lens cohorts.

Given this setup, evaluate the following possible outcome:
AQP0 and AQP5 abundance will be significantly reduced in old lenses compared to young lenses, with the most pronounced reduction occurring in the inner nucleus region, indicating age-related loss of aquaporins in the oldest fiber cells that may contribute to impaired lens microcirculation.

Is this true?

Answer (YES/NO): NO